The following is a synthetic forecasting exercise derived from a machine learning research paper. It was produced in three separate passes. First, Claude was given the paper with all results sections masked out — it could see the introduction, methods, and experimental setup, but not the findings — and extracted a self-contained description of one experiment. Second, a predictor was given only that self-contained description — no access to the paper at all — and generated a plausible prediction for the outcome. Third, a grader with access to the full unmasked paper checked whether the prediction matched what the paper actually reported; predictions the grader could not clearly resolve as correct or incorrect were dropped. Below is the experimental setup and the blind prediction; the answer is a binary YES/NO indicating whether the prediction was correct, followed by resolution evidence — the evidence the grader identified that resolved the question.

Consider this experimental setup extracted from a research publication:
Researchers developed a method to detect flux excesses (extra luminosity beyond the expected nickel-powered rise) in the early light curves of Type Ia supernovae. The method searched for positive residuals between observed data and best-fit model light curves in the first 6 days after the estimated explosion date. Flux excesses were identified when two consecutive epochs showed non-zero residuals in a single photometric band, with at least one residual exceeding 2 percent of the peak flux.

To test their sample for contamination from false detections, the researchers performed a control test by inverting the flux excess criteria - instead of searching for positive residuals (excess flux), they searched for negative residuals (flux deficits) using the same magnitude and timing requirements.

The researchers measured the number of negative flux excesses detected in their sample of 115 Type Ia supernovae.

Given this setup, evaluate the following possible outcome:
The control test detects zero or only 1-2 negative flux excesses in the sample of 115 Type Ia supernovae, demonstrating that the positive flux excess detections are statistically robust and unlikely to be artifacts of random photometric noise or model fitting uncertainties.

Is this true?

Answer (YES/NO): YES